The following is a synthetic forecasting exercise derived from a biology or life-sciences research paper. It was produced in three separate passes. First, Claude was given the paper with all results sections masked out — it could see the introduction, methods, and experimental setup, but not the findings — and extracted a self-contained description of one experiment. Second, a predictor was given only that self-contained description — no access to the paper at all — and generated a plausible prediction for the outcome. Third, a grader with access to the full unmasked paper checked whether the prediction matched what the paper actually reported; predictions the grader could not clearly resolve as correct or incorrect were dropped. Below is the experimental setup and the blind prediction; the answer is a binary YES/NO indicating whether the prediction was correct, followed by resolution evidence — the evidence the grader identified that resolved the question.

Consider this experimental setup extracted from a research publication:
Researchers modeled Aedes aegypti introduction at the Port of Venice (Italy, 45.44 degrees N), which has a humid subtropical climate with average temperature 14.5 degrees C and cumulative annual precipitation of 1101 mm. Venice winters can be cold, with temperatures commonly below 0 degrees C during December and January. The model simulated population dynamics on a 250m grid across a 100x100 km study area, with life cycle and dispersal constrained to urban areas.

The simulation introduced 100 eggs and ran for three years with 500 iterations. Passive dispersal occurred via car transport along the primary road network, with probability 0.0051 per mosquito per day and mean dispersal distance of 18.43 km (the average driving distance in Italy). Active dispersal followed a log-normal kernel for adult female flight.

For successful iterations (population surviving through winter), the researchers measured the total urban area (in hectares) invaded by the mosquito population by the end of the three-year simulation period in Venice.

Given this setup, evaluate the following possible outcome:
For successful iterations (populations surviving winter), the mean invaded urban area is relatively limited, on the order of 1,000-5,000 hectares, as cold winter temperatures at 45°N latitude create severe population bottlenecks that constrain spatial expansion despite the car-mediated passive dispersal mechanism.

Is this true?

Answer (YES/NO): NO